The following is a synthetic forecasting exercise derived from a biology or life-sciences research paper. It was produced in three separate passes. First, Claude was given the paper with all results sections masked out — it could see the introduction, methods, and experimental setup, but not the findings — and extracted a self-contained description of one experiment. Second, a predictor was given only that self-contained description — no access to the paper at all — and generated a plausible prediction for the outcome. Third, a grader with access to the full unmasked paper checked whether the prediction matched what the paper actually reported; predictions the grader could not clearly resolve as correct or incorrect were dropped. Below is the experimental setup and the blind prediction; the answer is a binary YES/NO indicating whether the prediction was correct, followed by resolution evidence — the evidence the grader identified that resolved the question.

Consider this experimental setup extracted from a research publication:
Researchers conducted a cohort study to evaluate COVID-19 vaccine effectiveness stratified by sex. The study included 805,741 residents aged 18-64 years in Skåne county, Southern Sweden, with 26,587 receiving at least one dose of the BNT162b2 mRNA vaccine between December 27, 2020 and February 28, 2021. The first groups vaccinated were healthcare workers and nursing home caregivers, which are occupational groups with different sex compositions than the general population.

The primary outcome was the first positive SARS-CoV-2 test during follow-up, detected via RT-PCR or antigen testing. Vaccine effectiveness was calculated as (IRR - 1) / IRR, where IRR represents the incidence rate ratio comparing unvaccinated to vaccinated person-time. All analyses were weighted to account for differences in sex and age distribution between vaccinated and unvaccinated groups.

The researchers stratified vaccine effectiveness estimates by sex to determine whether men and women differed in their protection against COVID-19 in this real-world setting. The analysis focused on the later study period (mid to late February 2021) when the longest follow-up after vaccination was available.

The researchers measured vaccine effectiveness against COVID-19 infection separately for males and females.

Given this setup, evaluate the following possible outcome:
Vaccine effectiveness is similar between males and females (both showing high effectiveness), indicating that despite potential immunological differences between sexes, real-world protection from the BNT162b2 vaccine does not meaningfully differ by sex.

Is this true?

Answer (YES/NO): YES